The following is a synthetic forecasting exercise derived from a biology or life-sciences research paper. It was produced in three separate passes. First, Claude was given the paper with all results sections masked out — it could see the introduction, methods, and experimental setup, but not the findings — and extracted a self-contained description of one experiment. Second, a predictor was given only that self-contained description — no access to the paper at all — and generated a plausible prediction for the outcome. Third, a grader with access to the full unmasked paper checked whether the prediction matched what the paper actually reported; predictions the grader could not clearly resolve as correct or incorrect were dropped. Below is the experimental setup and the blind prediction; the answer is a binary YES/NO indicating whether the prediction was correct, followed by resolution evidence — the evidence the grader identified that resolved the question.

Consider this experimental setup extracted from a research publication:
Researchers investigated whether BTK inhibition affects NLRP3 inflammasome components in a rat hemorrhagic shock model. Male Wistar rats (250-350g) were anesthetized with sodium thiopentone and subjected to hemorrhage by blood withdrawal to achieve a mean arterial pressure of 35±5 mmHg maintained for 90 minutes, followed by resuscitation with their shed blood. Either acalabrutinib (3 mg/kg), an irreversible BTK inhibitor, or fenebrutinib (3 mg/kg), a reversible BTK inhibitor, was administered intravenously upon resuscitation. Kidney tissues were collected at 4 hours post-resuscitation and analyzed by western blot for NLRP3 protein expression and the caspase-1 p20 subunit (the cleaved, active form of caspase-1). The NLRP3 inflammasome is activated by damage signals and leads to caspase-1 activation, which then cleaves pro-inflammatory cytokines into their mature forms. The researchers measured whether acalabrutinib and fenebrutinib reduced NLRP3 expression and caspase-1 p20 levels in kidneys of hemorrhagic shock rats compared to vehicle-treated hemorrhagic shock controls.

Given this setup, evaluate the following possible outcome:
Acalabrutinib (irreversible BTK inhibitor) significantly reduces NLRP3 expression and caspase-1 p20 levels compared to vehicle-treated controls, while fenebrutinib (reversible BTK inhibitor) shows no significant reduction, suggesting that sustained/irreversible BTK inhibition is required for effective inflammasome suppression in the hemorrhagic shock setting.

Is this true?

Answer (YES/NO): NO